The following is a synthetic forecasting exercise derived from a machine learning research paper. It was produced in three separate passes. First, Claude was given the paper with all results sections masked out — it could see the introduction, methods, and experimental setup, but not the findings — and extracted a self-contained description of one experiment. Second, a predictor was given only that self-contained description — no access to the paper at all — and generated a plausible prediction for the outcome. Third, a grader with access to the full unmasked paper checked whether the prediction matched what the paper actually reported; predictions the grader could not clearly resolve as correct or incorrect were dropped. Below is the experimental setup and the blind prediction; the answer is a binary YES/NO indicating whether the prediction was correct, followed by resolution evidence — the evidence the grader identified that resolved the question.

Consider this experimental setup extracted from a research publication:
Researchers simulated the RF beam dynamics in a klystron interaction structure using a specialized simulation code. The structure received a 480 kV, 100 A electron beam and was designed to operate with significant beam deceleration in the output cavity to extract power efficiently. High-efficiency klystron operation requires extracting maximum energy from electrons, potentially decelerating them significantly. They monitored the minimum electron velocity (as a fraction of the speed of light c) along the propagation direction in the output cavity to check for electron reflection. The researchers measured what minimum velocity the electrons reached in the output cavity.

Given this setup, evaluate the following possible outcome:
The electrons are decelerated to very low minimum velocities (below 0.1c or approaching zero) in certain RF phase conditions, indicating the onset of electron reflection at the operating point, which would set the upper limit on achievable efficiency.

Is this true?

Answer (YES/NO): NO